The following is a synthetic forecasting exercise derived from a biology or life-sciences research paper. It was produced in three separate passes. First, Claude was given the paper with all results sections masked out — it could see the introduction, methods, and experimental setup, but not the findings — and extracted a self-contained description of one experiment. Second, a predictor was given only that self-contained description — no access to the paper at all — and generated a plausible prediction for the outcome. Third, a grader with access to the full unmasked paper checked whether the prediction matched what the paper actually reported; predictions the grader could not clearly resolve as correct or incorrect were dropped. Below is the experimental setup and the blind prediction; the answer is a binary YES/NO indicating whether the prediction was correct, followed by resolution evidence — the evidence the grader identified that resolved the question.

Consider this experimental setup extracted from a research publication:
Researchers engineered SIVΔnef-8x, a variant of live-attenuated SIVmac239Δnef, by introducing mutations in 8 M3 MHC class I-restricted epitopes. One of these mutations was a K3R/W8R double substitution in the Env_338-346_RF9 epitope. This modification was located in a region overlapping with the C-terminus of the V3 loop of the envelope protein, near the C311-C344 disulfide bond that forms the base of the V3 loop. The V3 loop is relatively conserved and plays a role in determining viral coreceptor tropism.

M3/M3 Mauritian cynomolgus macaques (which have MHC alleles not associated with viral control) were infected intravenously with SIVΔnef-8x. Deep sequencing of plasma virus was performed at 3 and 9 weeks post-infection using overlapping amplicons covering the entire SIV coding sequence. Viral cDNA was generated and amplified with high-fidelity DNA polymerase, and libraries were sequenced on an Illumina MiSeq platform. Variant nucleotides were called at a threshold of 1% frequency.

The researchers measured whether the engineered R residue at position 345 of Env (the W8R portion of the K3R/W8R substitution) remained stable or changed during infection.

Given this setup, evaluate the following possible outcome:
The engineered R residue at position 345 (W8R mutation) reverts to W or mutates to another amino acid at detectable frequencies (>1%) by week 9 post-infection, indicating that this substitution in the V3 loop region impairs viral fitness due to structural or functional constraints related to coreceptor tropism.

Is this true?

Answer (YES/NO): YES